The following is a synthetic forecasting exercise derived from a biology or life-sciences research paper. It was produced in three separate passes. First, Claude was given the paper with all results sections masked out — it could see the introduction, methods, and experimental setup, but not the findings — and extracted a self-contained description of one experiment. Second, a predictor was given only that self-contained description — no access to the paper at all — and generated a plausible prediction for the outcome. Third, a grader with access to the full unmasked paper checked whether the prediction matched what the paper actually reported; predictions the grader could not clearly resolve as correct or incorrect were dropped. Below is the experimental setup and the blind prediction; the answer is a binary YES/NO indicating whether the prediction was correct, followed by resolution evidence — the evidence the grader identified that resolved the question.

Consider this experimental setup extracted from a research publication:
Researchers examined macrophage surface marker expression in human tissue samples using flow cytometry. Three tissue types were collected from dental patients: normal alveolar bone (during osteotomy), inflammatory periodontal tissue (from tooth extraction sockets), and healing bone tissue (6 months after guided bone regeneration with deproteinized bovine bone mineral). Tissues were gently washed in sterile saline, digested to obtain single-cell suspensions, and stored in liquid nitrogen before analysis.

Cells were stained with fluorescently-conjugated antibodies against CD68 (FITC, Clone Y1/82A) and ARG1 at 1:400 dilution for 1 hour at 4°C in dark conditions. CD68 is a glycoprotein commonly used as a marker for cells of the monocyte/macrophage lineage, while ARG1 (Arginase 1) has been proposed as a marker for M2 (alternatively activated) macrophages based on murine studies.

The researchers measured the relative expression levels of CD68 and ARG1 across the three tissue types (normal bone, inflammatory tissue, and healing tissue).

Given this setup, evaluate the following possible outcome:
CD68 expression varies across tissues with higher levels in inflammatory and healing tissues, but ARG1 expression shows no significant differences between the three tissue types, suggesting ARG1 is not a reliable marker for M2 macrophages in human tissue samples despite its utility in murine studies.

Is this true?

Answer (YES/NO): NO